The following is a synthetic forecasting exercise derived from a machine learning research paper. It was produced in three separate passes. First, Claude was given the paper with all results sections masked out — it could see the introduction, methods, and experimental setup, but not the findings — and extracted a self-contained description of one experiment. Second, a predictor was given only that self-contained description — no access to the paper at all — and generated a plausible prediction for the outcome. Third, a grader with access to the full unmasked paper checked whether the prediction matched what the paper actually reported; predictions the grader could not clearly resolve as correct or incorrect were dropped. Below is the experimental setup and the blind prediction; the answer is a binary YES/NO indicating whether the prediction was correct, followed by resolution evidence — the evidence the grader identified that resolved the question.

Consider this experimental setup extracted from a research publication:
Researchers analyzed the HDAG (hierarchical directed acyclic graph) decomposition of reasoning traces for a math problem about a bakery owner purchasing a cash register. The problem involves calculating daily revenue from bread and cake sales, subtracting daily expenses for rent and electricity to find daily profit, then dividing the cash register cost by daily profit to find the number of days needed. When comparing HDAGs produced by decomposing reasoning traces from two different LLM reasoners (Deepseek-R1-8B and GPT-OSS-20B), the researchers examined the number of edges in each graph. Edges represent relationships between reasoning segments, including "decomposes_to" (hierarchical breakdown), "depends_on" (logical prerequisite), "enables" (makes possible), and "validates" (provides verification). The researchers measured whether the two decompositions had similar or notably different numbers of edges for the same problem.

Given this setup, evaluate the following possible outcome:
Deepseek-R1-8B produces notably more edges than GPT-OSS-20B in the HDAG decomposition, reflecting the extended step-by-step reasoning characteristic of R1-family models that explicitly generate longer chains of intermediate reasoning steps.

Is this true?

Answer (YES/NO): NO